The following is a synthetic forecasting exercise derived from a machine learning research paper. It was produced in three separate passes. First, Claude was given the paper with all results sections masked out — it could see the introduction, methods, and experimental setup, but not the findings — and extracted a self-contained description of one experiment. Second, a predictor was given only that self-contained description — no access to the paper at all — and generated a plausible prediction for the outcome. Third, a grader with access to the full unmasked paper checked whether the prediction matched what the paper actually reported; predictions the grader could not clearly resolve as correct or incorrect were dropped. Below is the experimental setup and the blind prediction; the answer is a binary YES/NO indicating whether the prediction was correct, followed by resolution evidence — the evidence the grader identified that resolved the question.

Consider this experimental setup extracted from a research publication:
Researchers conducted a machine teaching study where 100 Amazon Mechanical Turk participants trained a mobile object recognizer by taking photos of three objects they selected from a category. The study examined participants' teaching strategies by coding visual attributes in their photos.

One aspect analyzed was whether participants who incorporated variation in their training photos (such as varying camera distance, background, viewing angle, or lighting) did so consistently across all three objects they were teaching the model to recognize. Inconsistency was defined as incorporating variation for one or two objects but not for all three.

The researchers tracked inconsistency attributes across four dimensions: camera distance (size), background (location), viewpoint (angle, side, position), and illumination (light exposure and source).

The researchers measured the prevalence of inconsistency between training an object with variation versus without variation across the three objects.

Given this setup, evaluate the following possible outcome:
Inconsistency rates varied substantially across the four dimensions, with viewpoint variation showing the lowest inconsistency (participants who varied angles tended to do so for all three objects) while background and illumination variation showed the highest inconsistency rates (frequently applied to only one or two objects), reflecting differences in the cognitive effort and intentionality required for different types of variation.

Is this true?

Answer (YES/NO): NO